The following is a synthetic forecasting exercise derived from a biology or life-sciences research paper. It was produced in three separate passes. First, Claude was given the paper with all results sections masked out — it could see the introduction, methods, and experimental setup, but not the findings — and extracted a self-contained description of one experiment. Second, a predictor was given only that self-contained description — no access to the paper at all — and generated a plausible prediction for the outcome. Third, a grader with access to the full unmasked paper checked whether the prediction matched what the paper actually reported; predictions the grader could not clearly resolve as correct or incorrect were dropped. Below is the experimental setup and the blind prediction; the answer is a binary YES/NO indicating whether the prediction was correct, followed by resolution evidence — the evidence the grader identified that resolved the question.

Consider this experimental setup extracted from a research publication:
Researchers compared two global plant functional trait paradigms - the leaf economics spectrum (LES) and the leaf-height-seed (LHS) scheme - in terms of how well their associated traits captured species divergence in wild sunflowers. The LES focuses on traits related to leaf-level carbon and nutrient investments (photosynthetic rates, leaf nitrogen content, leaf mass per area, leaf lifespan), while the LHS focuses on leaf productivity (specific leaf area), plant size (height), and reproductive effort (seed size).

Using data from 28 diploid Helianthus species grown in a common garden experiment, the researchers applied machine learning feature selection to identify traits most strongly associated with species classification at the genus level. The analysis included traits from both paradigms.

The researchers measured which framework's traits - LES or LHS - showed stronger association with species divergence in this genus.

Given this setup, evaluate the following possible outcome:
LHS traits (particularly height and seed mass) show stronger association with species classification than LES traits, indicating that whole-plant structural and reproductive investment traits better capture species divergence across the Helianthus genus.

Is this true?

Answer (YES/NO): NO